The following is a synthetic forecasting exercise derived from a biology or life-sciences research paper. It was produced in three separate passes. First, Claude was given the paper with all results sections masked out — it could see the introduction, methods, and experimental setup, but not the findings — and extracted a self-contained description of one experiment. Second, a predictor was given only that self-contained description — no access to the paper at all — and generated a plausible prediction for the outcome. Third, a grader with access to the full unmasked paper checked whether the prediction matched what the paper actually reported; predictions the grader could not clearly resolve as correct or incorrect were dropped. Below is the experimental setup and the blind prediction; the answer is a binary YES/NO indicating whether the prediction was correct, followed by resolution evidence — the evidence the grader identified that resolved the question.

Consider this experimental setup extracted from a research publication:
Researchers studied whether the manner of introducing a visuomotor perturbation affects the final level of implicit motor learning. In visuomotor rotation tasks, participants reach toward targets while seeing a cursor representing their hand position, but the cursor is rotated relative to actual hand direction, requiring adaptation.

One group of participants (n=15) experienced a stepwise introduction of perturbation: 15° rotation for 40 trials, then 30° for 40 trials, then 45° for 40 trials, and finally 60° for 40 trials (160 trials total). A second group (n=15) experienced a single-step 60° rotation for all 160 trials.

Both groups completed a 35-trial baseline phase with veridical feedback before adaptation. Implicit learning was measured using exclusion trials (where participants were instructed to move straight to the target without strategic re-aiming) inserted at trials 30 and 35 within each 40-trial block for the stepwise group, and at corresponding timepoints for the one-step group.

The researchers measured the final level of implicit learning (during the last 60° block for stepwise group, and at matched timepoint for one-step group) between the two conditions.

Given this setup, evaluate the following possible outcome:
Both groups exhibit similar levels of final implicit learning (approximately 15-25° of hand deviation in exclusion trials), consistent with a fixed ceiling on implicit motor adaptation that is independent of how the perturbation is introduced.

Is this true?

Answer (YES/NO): NO